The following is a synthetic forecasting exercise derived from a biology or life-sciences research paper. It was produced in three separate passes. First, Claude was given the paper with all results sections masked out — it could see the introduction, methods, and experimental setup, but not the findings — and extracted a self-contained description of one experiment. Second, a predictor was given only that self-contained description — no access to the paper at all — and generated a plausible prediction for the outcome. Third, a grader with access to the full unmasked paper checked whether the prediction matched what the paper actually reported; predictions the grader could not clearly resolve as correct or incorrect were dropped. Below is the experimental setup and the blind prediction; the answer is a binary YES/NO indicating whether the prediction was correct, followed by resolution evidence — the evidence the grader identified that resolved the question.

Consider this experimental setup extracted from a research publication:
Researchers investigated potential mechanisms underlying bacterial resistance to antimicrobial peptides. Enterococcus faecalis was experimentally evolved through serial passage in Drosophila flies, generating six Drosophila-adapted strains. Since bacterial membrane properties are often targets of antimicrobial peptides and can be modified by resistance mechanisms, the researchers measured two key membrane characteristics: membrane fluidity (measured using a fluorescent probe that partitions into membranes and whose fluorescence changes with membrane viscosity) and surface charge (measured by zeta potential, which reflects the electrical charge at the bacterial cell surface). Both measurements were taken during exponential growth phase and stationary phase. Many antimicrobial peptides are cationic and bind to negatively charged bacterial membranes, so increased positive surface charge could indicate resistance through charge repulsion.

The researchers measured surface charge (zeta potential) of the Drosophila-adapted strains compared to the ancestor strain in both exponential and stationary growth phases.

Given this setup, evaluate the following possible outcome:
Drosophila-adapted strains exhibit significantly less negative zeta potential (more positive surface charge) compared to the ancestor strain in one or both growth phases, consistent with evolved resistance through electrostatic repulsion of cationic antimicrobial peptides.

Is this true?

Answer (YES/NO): NO